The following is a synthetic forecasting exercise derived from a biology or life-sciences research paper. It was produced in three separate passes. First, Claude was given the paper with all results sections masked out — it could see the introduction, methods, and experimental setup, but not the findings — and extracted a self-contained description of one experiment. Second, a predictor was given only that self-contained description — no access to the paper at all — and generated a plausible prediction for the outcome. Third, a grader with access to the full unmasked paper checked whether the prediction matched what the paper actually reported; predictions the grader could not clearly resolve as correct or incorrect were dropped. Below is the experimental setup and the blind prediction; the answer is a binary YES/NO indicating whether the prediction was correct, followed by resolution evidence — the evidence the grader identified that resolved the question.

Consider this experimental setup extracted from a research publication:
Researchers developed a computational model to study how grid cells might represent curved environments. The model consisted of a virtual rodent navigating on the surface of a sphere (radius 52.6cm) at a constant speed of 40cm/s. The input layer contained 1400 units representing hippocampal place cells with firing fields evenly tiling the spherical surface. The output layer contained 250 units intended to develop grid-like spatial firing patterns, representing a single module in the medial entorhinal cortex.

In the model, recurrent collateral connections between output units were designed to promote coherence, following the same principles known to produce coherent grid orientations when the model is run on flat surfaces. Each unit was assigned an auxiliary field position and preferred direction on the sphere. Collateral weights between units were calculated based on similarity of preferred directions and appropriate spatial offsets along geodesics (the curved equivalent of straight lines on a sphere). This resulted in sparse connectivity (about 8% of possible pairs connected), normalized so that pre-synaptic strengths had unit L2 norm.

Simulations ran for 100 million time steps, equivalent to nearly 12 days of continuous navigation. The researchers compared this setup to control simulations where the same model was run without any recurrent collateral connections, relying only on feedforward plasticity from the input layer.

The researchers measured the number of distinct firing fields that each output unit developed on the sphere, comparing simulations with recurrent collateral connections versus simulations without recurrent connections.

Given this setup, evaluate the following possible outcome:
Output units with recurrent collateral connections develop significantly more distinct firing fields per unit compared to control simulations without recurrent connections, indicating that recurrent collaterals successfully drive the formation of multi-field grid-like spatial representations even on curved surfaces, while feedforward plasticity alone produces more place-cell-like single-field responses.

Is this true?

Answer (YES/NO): NO